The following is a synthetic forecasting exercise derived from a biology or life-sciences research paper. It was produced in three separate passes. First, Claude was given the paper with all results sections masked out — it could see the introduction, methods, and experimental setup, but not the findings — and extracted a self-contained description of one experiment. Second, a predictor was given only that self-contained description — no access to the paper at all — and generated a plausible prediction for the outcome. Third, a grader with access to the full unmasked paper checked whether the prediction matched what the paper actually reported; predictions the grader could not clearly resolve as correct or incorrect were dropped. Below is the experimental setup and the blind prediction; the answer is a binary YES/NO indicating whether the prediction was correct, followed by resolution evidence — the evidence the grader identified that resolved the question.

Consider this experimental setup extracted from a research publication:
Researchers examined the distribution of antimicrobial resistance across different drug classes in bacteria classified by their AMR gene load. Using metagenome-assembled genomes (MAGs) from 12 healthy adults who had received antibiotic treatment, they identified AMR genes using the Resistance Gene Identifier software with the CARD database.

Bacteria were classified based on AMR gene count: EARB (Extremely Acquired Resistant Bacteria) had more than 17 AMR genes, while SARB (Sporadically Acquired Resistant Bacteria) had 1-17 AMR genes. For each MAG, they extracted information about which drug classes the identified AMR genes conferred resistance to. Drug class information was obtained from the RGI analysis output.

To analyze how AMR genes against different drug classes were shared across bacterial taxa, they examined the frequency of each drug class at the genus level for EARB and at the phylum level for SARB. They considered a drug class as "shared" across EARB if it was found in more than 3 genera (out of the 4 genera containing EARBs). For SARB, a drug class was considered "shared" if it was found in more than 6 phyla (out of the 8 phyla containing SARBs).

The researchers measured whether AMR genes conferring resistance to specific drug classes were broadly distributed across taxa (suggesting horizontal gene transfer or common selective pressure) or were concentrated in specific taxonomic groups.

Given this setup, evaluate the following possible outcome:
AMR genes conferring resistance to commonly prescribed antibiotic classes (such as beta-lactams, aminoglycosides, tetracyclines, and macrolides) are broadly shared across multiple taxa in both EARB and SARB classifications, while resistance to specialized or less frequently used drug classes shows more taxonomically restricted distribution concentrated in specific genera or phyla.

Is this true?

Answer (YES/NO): NO